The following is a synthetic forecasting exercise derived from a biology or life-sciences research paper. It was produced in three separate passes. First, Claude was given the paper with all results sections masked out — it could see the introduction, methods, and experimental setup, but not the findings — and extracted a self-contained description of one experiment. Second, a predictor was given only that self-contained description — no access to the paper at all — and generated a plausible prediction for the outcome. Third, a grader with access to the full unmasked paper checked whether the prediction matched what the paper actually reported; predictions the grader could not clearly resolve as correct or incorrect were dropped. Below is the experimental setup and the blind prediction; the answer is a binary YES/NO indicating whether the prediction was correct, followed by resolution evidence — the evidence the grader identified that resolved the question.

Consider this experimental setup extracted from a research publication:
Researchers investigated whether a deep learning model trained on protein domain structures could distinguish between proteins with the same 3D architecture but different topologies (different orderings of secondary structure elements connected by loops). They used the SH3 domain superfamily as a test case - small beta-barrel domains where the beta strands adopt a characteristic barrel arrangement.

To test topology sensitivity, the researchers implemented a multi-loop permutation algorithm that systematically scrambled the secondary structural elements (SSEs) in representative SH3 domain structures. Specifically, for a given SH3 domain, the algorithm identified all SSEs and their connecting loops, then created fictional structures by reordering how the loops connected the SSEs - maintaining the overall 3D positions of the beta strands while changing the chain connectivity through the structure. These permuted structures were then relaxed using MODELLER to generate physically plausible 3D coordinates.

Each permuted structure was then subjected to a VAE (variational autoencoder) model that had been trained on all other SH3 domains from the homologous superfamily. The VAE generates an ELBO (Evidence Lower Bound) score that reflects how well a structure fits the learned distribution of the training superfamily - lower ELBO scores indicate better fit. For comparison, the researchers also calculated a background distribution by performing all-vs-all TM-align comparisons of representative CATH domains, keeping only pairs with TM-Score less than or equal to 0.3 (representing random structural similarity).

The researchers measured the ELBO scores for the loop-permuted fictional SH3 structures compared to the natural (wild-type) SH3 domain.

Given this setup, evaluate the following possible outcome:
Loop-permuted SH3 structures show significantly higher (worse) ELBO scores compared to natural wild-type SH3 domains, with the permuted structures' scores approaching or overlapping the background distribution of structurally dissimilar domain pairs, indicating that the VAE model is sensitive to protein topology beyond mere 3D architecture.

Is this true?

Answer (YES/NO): NO